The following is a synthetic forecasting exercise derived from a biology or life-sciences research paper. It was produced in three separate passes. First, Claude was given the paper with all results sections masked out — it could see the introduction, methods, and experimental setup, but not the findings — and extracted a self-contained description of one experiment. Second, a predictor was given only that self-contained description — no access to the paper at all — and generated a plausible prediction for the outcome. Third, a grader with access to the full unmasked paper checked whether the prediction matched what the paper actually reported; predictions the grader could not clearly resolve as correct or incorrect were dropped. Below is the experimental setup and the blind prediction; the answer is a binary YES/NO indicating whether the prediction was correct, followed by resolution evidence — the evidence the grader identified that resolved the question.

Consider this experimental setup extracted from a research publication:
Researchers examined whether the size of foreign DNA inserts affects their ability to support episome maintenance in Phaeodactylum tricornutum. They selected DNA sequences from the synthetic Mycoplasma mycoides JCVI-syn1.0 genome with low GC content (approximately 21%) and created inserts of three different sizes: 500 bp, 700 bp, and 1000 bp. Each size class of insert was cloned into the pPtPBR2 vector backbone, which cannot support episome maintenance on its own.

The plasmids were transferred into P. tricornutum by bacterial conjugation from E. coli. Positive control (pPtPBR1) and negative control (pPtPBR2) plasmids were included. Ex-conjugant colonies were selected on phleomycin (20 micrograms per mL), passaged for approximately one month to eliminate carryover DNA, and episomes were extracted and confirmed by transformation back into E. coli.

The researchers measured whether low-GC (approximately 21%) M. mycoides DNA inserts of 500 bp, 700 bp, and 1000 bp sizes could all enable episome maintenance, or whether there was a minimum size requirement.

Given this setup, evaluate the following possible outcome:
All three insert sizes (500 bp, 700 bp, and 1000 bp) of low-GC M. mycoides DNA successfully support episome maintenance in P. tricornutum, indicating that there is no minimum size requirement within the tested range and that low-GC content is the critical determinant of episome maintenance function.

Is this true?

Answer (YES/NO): YES